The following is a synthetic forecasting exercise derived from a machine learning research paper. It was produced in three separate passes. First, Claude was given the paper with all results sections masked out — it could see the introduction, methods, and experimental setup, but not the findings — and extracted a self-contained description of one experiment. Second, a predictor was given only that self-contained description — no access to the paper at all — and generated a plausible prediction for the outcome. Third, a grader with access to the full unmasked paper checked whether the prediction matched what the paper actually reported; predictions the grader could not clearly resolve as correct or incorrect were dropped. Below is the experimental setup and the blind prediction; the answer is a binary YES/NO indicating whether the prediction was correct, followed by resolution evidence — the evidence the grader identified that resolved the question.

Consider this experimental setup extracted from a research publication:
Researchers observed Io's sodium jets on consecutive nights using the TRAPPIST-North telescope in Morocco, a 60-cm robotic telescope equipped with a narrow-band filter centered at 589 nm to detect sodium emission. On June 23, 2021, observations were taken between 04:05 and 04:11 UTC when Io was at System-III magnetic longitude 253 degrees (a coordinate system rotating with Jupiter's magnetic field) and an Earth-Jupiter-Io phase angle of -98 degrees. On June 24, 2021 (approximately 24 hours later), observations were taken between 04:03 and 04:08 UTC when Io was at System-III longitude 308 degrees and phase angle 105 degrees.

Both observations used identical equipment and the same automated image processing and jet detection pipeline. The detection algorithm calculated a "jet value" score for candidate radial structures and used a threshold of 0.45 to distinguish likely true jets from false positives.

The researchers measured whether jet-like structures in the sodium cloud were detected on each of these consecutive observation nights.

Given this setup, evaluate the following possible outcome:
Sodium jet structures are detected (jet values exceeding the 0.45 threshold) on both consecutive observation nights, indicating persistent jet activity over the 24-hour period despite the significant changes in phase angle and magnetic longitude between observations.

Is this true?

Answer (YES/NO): NO